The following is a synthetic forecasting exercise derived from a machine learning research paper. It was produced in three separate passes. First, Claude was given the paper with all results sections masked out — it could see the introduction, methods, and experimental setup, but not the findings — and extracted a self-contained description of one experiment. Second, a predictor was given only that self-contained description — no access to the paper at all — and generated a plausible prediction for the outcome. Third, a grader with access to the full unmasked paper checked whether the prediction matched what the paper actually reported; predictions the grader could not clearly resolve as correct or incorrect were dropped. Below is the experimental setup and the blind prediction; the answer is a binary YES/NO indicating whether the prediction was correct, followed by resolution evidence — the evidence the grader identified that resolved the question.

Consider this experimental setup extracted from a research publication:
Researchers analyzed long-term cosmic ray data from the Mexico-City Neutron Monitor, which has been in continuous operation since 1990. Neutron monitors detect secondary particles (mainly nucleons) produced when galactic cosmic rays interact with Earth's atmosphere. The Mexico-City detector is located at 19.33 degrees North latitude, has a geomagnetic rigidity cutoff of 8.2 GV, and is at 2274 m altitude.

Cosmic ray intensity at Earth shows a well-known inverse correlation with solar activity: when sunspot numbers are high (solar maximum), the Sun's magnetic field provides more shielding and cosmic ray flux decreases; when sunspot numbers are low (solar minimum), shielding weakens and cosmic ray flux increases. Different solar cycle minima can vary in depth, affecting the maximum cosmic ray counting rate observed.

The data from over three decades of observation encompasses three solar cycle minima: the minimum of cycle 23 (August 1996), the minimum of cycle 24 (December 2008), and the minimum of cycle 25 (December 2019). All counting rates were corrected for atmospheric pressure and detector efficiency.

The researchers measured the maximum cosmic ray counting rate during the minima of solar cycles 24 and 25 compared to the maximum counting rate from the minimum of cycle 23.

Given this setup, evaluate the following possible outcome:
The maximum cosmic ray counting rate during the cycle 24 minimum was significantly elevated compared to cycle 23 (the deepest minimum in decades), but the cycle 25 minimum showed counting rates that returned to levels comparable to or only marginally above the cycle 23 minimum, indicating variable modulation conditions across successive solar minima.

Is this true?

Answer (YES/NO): NO